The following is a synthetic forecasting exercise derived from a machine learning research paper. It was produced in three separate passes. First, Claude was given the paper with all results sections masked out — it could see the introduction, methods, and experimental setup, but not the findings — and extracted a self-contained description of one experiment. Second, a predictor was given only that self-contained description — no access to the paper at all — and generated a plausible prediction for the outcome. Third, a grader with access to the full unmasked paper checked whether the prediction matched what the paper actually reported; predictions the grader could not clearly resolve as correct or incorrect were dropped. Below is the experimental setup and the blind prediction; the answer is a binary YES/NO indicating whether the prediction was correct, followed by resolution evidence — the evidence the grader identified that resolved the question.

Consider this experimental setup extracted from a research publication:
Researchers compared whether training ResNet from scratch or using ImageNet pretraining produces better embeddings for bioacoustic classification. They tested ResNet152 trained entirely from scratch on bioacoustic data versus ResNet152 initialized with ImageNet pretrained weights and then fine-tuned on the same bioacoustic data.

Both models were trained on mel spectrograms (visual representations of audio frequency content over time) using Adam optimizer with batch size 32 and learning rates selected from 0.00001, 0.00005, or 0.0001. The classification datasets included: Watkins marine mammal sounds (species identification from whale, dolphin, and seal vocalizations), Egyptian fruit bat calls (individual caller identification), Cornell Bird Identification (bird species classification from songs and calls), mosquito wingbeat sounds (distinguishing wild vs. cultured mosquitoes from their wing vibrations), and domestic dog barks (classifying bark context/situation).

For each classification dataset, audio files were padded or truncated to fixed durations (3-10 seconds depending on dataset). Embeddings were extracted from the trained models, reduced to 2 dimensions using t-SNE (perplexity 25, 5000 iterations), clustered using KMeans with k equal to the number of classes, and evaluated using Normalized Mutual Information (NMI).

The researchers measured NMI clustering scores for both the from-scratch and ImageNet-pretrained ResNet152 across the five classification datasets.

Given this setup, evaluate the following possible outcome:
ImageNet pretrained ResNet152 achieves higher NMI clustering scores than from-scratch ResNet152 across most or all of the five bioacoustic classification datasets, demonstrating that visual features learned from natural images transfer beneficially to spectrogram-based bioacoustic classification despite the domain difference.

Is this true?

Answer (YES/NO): YES